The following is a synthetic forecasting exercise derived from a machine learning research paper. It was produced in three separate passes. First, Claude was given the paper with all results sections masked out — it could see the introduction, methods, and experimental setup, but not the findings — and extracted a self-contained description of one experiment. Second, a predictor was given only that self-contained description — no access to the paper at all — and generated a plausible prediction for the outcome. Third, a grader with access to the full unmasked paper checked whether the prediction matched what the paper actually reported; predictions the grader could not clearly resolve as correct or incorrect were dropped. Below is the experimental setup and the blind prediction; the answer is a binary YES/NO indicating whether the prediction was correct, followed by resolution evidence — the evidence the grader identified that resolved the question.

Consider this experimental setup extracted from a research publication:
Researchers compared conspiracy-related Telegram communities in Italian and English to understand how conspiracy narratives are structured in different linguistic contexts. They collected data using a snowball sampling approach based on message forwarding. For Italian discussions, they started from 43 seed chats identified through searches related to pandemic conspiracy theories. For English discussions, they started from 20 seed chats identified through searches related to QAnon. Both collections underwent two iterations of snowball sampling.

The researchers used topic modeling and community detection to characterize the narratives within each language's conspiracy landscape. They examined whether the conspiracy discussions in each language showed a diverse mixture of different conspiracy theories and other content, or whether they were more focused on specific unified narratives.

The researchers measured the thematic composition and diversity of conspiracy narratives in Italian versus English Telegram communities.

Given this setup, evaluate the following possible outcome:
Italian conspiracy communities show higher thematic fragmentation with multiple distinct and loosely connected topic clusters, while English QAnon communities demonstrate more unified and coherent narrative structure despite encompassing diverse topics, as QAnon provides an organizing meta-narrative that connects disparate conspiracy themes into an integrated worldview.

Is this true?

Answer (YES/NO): YES